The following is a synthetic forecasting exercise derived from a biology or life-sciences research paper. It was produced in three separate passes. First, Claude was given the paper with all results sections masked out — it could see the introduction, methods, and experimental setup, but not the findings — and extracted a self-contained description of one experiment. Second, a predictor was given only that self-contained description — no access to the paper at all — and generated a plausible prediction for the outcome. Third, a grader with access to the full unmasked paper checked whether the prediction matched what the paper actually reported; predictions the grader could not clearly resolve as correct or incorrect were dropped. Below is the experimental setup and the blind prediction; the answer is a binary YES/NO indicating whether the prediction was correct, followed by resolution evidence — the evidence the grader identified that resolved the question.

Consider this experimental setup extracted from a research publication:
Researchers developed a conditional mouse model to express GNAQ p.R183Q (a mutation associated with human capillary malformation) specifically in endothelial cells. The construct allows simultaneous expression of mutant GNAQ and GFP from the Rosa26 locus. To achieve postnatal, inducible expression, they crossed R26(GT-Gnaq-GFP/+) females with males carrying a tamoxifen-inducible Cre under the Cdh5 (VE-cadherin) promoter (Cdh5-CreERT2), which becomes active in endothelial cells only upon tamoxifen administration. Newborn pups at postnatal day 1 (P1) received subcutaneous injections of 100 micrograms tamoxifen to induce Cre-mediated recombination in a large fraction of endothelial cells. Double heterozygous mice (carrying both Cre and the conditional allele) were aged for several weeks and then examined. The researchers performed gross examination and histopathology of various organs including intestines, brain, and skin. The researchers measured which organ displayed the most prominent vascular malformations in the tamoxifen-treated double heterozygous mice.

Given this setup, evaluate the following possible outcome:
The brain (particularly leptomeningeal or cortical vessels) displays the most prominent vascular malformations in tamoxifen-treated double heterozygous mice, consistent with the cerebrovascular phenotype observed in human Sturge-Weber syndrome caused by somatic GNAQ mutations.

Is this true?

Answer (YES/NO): NO